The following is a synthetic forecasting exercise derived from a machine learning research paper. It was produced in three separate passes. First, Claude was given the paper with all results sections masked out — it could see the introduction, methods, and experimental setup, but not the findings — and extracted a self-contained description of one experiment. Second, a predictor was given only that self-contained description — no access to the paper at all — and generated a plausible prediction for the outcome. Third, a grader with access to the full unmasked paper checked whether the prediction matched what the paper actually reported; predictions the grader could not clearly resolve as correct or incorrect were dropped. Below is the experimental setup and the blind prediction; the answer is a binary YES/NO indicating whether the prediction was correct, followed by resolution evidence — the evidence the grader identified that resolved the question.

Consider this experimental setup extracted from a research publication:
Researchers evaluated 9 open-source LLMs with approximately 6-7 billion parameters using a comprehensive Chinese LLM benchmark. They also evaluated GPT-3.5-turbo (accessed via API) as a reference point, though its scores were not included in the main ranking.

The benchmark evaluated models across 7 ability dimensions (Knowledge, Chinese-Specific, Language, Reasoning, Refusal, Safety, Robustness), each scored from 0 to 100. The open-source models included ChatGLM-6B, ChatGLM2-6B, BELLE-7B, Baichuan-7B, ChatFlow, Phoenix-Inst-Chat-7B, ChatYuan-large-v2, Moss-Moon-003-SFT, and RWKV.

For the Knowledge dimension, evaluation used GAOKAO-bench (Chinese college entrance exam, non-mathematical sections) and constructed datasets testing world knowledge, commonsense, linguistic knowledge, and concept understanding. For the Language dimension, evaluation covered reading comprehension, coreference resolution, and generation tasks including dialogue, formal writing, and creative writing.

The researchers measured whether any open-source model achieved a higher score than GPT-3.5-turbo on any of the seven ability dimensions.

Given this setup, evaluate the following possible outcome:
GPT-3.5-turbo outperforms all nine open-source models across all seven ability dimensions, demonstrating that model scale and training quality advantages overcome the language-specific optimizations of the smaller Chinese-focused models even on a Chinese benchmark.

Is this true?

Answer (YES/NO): NO